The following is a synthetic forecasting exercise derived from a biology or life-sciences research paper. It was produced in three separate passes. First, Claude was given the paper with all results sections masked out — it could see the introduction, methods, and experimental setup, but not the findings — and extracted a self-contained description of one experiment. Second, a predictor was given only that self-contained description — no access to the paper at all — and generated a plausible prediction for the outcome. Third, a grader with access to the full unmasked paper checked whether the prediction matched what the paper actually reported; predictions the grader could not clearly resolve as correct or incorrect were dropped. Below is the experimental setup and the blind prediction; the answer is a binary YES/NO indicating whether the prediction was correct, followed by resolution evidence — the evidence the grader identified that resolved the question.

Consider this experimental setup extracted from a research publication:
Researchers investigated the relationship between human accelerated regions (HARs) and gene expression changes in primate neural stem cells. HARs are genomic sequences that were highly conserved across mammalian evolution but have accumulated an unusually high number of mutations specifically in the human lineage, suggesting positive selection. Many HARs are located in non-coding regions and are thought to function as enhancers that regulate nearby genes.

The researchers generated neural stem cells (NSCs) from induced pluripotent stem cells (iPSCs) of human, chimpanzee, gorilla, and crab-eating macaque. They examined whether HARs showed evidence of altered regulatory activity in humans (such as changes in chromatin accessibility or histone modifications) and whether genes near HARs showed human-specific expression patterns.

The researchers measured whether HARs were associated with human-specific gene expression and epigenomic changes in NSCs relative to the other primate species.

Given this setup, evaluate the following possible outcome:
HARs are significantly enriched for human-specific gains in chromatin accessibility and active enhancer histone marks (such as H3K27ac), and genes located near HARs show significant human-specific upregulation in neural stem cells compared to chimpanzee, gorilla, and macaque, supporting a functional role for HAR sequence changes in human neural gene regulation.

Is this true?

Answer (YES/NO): NO